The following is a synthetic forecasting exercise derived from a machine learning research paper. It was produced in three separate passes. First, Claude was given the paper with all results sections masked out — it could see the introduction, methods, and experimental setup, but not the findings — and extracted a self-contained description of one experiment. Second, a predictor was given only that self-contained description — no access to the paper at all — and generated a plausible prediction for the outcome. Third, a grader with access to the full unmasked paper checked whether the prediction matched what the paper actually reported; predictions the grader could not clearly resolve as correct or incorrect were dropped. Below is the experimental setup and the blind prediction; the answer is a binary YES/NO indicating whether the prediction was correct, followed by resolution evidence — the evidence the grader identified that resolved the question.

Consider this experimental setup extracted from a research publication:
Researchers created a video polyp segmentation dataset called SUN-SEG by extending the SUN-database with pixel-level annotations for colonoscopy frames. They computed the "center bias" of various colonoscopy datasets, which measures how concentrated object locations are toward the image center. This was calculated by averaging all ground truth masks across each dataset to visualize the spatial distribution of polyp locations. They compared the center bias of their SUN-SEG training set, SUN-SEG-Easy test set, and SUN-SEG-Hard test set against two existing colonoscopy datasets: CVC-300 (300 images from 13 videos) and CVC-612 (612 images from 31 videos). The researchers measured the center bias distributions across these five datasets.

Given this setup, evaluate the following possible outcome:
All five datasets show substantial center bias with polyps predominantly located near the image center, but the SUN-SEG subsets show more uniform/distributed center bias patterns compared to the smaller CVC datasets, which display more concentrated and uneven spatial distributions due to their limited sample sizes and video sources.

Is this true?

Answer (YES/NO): NO